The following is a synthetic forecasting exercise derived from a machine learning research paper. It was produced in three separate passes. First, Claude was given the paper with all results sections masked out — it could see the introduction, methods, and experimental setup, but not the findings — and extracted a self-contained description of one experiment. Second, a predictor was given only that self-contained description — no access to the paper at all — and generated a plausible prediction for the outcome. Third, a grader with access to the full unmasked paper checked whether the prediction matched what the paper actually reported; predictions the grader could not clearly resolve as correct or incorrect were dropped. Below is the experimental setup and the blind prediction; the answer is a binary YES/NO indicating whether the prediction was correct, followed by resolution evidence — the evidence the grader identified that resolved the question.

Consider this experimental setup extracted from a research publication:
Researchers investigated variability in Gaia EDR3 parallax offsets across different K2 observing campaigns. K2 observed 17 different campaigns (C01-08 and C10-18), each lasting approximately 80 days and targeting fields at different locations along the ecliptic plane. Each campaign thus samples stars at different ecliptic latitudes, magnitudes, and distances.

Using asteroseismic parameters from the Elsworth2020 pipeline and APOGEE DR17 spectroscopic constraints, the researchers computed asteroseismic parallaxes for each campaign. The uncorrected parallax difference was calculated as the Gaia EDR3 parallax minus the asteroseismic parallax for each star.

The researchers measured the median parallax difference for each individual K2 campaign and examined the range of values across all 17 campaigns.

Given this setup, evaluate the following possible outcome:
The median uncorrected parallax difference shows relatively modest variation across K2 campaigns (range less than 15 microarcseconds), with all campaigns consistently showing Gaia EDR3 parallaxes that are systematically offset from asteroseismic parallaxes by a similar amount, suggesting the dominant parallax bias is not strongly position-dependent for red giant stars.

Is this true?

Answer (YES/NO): NO